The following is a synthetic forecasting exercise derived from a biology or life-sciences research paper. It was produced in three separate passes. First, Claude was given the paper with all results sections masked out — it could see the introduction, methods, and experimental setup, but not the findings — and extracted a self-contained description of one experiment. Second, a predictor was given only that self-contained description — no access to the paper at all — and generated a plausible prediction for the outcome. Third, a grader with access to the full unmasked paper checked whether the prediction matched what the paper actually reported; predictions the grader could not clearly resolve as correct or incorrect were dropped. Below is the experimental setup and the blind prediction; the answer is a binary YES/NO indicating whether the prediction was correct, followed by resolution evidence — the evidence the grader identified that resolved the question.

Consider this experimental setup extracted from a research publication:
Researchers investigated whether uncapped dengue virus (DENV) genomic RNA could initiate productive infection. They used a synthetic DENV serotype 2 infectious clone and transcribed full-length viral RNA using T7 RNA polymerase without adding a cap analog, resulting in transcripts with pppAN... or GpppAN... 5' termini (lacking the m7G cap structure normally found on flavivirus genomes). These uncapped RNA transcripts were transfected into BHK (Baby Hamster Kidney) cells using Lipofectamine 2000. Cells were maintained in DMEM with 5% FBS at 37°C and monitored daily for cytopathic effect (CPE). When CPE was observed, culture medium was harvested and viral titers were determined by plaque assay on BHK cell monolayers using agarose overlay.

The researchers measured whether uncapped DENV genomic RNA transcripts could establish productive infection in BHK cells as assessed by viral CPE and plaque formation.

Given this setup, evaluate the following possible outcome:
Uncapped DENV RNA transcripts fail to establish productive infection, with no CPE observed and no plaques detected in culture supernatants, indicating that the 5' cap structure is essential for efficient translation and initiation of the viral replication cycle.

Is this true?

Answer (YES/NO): NO